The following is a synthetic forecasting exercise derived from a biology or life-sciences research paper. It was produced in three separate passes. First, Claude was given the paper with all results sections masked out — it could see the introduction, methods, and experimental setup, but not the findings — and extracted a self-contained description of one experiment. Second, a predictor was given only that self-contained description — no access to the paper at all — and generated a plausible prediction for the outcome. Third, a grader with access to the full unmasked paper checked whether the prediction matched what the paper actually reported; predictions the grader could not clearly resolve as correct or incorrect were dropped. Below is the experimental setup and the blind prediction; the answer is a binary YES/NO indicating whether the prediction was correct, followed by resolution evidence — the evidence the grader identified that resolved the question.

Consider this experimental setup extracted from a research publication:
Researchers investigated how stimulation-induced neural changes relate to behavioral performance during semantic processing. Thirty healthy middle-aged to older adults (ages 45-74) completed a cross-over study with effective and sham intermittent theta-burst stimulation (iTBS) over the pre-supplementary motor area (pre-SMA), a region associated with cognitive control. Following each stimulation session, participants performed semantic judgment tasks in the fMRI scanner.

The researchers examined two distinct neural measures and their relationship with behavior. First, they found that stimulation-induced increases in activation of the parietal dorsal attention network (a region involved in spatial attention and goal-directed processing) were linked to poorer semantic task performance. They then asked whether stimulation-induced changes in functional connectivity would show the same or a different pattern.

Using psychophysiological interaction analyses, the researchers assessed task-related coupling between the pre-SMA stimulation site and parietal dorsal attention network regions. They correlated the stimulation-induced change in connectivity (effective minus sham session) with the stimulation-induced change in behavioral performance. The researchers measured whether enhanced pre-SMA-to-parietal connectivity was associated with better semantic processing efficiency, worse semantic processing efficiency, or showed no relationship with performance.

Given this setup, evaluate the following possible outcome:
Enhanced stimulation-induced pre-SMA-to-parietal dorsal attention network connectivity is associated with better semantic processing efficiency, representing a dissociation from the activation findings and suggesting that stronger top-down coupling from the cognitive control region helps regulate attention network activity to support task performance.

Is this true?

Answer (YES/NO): YES